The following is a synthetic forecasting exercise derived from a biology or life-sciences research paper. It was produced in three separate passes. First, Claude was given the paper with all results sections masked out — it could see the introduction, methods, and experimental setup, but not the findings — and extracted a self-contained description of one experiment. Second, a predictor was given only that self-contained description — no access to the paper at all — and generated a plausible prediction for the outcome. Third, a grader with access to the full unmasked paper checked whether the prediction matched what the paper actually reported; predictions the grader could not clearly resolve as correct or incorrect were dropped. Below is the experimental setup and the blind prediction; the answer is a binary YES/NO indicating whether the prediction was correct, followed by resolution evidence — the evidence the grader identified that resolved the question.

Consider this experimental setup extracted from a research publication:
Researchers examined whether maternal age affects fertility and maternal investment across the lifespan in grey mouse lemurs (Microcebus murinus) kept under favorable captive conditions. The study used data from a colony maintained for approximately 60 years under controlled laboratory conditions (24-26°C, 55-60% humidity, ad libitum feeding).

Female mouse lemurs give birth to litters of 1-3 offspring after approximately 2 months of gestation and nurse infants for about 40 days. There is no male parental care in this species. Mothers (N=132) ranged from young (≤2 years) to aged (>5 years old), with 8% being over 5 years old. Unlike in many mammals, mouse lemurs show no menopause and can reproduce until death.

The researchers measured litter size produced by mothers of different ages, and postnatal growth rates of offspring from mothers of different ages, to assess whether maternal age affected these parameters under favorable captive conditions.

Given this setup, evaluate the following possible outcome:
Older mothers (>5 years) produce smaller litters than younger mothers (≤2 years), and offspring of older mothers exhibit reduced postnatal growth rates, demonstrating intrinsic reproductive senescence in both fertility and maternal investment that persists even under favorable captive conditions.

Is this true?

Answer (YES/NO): NO